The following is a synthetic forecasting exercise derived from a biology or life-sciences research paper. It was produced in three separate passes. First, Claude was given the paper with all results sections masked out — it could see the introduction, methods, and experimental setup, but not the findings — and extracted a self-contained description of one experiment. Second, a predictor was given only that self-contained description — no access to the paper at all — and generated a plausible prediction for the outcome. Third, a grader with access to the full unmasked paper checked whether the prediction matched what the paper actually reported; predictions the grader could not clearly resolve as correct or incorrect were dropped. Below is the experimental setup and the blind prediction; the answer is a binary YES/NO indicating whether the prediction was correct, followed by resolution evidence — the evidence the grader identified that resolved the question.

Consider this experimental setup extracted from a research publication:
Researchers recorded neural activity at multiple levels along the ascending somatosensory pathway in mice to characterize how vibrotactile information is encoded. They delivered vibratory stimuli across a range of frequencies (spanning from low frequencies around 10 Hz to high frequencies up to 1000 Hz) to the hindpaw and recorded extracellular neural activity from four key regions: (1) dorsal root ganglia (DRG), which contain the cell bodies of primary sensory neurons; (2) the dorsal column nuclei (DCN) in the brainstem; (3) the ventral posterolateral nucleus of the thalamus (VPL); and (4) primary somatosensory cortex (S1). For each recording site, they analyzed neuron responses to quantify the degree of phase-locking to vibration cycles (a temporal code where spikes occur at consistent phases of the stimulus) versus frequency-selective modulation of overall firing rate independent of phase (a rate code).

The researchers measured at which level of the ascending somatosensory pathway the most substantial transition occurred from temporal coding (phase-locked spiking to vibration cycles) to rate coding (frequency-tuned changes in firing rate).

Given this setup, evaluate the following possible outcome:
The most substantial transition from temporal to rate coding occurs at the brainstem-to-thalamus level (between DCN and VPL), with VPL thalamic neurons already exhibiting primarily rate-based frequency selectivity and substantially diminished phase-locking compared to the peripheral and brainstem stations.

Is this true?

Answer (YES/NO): YES